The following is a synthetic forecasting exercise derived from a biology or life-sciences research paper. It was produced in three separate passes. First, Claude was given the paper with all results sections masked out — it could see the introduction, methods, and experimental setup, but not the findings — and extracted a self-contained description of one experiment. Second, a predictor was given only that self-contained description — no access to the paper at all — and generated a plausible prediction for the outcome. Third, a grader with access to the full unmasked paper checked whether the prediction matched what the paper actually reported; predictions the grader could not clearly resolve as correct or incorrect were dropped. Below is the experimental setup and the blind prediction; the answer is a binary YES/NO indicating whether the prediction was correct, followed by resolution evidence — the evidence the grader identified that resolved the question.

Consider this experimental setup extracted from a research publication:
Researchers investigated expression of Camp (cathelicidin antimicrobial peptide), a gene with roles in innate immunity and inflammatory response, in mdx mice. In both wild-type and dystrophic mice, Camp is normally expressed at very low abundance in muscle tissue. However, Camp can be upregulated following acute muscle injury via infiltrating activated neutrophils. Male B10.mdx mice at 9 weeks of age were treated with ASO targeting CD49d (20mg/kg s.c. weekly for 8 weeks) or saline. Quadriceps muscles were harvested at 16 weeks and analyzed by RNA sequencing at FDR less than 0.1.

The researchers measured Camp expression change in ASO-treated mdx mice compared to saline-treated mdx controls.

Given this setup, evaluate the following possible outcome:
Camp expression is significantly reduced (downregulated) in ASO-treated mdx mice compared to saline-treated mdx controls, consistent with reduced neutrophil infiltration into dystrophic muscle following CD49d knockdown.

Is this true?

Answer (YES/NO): NO